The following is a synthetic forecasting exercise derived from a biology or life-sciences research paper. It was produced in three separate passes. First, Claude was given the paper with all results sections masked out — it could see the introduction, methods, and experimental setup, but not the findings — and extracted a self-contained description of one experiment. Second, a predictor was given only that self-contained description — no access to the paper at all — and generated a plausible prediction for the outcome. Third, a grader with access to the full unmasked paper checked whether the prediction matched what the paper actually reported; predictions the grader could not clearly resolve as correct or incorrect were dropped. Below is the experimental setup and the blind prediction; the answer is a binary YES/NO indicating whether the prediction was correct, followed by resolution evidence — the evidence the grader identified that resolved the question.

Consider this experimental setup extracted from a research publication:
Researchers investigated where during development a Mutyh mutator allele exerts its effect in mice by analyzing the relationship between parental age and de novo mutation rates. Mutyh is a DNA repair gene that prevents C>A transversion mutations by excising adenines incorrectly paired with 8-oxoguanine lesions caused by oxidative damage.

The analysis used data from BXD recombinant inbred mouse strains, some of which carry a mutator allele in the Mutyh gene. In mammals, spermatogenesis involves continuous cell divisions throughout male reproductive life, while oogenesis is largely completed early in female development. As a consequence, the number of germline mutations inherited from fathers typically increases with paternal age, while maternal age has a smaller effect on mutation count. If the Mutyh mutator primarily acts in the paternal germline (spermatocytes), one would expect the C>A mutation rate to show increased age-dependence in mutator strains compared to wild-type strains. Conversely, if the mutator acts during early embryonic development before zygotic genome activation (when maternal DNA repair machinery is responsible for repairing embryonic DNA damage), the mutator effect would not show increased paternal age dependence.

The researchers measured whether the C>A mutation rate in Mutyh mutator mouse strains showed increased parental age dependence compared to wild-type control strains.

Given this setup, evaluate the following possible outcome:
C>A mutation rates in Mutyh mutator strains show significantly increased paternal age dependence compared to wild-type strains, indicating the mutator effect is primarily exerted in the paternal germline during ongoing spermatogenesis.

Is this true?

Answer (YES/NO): NO